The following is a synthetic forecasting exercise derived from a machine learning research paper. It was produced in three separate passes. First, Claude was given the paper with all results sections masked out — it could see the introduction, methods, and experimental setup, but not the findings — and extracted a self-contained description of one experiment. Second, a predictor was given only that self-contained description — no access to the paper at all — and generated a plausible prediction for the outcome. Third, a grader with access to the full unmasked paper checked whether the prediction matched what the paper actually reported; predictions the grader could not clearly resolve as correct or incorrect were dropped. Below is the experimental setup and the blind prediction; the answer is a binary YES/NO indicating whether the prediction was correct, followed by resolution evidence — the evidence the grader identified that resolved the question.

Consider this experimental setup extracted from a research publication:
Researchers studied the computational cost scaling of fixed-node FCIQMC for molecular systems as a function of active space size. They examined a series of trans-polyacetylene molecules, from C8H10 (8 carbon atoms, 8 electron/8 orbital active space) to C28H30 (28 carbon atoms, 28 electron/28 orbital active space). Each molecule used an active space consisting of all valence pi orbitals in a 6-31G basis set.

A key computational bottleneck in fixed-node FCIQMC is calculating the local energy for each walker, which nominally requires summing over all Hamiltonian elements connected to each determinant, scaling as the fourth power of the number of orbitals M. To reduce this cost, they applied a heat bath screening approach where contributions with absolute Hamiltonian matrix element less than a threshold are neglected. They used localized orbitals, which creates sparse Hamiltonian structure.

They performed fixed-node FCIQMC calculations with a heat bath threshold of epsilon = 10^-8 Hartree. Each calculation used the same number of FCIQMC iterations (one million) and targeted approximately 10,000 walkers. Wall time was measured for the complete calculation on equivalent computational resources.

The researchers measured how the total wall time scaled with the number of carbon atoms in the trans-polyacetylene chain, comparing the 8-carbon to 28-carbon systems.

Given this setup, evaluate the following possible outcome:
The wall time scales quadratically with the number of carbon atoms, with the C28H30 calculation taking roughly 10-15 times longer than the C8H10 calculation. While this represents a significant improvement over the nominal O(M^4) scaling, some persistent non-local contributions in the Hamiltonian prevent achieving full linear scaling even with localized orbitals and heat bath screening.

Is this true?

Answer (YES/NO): NO